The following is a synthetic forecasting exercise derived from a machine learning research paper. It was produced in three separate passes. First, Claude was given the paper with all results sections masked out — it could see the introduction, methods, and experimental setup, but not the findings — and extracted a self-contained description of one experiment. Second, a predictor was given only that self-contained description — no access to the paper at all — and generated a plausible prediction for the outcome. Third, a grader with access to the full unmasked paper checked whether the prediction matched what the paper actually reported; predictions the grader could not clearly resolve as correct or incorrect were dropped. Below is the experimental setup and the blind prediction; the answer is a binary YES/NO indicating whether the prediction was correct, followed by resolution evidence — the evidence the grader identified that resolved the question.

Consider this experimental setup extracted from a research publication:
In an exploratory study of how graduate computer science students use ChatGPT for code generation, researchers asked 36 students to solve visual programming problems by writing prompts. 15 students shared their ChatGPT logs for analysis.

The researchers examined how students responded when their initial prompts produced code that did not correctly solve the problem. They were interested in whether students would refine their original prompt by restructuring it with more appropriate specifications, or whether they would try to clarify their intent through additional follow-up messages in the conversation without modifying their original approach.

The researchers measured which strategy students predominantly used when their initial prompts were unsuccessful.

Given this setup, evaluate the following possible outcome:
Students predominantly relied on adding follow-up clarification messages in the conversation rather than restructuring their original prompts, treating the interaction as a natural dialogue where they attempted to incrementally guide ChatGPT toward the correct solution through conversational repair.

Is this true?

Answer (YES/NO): YES